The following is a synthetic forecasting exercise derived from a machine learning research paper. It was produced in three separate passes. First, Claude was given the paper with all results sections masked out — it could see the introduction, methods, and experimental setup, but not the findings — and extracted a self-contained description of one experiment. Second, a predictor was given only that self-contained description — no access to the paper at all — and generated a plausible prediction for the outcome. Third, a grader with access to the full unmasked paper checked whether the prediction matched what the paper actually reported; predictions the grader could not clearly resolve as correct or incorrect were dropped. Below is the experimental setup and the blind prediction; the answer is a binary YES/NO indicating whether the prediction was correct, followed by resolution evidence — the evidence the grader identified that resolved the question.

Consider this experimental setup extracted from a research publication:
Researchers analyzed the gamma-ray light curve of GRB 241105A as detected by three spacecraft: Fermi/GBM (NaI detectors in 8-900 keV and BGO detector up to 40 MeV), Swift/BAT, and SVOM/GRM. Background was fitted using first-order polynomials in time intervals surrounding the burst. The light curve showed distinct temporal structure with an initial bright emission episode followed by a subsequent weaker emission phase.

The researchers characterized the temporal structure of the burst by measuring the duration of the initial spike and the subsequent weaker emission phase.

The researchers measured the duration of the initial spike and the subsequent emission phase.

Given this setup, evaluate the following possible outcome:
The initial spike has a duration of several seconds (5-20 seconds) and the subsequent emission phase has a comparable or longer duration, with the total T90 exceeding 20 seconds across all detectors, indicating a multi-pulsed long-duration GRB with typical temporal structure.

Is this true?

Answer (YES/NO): NO